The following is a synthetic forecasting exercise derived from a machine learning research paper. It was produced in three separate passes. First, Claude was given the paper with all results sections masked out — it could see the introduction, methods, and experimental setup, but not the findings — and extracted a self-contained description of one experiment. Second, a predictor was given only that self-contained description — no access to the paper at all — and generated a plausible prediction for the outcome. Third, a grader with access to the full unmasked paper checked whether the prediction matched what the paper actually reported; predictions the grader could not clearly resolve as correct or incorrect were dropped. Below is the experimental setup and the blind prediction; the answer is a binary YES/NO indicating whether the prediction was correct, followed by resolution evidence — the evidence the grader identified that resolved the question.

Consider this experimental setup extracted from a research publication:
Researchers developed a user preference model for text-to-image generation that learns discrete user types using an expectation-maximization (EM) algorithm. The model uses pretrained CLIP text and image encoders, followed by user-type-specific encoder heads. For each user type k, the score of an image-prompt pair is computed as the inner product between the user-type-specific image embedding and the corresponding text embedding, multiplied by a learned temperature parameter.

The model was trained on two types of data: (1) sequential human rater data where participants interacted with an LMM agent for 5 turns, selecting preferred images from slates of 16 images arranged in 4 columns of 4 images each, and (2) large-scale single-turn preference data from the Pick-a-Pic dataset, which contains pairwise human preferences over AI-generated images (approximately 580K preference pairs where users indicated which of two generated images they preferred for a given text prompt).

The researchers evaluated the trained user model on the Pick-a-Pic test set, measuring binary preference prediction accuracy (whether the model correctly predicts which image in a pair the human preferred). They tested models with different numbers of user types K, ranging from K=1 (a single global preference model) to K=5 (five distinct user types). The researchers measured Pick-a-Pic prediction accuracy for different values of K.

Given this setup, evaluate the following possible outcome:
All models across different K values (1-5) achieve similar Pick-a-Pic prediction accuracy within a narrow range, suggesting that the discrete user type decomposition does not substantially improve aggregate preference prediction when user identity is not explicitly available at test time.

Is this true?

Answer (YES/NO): NO